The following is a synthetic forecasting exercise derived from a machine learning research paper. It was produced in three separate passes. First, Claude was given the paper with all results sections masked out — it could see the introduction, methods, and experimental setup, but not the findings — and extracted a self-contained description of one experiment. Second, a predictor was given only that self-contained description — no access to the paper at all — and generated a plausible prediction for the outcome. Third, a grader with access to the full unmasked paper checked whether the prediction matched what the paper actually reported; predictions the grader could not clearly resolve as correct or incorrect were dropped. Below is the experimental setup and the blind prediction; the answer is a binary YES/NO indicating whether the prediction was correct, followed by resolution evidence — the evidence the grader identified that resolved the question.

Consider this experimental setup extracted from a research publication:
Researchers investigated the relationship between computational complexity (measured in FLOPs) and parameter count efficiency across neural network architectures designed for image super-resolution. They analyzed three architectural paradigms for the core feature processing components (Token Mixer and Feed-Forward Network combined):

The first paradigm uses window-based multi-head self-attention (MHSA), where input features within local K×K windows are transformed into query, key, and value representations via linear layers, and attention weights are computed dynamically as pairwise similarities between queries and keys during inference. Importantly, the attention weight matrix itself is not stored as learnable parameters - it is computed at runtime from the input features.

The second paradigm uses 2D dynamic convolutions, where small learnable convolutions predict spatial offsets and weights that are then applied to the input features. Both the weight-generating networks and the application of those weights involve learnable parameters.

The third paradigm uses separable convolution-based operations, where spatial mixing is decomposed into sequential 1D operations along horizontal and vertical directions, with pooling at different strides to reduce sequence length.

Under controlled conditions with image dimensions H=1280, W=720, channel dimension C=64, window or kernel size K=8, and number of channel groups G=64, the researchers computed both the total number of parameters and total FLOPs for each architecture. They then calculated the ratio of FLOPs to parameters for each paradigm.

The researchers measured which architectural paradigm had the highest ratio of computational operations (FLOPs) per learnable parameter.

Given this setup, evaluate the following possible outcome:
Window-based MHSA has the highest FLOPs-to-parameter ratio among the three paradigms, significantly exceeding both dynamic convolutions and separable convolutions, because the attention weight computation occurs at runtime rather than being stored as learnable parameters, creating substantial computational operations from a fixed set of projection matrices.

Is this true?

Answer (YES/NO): YES